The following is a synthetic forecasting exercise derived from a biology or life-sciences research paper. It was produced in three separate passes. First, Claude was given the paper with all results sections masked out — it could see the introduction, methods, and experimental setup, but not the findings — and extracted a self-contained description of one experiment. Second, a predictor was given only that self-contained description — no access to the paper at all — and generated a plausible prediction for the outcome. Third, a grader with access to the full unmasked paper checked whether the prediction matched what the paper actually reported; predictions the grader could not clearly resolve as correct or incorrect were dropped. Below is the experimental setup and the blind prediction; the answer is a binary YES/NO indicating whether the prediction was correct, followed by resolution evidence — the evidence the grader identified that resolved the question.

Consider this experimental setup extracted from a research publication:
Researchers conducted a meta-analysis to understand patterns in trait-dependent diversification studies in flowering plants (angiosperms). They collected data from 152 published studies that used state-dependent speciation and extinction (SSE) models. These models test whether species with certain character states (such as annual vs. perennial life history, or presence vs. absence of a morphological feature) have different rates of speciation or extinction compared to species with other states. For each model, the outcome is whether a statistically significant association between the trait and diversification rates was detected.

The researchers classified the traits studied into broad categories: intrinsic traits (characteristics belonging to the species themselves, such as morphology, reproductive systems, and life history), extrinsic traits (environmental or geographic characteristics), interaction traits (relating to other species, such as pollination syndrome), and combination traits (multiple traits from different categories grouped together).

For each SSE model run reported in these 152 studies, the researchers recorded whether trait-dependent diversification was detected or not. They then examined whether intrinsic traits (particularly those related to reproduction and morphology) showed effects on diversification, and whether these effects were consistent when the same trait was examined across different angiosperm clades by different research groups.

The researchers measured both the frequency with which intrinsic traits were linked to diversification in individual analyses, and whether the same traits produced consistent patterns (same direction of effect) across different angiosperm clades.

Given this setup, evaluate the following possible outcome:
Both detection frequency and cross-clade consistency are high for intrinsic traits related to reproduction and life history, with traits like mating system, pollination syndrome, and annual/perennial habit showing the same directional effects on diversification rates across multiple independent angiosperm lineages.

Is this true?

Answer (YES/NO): NO